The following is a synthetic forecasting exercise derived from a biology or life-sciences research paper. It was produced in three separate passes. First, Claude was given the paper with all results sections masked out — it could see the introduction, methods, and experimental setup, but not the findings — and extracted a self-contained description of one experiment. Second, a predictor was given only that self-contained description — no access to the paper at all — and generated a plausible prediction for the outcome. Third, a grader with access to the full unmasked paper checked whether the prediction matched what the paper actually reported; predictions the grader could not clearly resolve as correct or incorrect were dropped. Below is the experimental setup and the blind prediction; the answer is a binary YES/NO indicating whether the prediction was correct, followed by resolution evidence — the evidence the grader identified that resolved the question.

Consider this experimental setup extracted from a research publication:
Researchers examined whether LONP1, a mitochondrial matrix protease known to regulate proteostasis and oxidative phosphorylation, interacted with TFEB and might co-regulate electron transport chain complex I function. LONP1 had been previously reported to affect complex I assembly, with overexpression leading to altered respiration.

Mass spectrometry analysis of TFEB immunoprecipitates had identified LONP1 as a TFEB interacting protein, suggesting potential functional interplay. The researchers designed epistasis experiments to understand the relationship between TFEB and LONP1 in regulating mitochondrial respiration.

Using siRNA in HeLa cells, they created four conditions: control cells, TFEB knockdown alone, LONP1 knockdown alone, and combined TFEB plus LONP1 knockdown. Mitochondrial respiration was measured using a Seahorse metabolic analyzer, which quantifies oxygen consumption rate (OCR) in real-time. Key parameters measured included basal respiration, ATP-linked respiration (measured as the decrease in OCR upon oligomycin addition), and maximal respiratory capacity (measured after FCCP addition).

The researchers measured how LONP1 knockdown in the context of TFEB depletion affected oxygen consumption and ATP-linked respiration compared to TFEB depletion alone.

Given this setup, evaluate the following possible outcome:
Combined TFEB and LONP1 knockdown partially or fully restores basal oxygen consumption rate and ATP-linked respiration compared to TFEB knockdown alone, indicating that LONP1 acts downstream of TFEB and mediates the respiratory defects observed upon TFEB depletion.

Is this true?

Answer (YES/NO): YES